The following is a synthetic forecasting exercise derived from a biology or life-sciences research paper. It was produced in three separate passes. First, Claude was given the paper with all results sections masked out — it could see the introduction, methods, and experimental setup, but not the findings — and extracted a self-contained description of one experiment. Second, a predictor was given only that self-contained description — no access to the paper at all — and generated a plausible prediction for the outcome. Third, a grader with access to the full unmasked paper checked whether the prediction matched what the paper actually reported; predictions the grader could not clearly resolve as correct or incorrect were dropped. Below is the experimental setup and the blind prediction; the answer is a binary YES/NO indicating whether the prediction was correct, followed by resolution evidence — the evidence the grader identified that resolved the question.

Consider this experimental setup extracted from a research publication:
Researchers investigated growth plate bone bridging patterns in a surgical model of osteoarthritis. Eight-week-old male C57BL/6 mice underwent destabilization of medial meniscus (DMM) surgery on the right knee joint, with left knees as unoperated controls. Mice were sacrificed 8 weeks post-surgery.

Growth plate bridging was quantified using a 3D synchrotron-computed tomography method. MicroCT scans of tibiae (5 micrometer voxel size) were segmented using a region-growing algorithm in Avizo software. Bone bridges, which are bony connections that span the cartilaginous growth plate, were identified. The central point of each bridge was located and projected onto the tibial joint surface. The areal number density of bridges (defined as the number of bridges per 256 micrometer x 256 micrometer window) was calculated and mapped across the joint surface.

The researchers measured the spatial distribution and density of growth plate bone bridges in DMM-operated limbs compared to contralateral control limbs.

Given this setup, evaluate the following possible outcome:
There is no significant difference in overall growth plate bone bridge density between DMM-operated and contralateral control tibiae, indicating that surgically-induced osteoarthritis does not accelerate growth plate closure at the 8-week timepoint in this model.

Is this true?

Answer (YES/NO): YES